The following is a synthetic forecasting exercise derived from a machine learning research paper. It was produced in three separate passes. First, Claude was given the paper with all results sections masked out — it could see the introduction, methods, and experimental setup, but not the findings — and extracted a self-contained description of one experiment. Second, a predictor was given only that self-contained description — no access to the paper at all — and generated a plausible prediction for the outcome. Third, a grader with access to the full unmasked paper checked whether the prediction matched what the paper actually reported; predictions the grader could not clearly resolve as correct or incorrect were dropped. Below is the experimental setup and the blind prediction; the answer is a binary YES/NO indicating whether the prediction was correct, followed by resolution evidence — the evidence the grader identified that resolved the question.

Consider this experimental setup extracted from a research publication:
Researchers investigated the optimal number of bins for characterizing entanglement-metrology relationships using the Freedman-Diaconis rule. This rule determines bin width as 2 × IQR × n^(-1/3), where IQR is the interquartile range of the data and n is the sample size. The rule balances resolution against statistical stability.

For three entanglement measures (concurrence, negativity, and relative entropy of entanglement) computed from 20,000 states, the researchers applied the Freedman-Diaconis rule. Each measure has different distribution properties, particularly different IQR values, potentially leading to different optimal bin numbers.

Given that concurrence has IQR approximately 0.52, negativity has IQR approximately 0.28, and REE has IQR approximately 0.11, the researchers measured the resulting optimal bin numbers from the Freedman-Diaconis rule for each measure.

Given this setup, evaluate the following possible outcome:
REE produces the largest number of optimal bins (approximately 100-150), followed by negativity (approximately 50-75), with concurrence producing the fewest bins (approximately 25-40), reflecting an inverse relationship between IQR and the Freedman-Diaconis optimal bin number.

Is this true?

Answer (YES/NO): NO